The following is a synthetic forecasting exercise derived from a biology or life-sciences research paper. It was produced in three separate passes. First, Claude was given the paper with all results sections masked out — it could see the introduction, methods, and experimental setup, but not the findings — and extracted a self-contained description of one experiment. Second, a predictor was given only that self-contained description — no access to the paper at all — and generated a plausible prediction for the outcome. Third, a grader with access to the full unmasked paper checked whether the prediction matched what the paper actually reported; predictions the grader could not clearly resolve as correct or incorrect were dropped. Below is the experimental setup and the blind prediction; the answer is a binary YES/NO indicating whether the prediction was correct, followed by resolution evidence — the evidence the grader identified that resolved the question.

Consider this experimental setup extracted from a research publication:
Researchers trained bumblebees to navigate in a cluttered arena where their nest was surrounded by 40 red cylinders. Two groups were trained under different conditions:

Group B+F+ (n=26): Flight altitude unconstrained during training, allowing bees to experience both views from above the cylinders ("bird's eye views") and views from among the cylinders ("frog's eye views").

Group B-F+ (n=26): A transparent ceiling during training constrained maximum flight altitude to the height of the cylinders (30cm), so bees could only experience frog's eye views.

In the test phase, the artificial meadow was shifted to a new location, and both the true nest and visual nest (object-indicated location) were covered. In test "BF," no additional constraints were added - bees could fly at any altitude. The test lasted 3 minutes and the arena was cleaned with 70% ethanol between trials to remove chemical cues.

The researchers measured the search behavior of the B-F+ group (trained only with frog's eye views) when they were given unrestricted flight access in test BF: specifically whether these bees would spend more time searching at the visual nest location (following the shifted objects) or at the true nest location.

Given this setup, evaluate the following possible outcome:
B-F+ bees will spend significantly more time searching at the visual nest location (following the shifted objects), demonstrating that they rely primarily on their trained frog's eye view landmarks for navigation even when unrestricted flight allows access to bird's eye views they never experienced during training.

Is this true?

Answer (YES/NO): YES